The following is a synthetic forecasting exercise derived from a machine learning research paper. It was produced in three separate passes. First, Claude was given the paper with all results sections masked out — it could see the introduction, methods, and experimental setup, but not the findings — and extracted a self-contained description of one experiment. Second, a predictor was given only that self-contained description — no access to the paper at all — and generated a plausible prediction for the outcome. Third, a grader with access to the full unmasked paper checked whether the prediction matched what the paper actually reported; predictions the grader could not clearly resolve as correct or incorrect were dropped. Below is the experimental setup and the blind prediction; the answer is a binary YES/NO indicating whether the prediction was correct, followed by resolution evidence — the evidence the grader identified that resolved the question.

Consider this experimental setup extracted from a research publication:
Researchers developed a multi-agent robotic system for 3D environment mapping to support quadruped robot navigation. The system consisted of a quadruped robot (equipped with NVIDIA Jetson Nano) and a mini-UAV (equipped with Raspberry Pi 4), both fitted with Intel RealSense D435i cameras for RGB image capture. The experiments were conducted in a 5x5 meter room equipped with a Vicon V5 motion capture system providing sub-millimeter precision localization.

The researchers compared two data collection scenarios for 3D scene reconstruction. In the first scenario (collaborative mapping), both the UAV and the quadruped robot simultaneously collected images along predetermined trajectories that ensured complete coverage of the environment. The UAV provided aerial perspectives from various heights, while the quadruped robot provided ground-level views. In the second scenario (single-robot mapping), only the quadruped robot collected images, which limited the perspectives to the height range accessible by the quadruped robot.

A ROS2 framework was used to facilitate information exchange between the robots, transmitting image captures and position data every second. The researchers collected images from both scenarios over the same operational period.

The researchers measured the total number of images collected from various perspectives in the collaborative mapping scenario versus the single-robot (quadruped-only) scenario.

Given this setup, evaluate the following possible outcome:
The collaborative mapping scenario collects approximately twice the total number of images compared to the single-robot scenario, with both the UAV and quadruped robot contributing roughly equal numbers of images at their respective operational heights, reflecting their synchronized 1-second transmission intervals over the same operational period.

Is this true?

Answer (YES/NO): NO